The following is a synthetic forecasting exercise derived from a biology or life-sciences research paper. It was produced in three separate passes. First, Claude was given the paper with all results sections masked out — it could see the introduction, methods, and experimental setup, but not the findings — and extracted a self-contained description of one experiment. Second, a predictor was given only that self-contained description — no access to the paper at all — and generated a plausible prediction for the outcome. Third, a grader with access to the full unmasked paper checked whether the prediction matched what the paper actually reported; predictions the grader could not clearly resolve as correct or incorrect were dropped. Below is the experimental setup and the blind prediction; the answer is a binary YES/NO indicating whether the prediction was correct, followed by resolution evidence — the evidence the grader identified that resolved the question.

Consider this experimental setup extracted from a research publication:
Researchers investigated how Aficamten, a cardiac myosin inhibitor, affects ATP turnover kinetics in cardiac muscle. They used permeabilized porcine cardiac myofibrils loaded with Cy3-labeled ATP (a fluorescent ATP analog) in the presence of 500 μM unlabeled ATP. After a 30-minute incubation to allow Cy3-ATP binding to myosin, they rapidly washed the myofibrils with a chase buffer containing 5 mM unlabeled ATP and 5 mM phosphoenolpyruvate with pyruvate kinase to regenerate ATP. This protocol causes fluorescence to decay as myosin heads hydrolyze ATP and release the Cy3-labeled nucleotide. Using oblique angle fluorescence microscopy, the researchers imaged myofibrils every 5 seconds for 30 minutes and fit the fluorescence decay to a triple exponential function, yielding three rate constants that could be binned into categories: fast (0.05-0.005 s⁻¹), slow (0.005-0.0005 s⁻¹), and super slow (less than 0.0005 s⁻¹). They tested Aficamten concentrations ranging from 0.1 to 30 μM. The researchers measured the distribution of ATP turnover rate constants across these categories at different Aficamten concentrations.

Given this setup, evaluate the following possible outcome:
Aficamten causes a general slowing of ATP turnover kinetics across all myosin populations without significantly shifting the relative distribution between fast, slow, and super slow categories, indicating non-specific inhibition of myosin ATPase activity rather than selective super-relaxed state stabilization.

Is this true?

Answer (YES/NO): NO